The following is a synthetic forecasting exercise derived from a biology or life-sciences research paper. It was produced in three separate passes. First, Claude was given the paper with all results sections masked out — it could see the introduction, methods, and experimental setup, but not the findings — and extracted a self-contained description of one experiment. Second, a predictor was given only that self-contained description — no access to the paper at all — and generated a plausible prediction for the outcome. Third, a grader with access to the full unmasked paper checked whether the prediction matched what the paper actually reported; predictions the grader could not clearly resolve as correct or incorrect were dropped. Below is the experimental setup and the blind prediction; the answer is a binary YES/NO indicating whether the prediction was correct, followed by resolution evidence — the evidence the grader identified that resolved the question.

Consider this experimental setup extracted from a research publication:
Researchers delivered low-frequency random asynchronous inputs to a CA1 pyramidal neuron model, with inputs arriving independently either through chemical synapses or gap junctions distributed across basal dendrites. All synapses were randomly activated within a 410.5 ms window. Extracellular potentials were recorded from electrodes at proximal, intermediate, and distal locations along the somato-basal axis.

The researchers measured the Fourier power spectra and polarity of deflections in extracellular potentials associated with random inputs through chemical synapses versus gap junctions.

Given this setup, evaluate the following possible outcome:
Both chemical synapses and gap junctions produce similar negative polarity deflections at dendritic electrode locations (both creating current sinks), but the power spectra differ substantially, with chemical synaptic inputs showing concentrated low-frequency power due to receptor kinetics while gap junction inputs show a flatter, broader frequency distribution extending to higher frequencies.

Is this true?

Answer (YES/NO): NO